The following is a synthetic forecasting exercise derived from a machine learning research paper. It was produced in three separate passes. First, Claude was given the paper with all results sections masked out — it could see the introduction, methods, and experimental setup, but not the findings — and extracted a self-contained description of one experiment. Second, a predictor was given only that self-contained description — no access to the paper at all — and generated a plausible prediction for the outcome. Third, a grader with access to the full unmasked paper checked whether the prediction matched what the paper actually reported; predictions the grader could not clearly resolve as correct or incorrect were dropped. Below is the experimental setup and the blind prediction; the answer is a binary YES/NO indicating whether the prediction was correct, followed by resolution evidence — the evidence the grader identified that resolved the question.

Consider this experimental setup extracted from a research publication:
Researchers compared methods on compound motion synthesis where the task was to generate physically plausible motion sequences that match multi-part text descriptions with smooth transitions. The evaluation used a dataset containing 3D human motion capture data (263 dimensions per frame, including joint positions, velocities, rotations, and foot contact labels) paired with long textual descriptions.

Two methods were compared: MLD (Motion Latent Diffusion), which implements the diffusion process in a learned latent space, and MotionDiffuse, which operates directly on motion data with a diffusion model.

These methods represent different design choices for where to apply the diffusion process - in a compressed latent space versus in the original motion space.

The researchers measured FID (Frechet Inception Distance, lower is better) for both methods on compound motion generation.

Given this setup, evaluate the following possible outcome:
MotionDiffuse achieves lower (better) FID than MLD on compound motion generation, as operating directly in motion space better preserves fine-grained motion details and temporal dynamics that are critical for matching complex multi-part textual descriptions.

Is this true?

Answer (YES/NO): NO